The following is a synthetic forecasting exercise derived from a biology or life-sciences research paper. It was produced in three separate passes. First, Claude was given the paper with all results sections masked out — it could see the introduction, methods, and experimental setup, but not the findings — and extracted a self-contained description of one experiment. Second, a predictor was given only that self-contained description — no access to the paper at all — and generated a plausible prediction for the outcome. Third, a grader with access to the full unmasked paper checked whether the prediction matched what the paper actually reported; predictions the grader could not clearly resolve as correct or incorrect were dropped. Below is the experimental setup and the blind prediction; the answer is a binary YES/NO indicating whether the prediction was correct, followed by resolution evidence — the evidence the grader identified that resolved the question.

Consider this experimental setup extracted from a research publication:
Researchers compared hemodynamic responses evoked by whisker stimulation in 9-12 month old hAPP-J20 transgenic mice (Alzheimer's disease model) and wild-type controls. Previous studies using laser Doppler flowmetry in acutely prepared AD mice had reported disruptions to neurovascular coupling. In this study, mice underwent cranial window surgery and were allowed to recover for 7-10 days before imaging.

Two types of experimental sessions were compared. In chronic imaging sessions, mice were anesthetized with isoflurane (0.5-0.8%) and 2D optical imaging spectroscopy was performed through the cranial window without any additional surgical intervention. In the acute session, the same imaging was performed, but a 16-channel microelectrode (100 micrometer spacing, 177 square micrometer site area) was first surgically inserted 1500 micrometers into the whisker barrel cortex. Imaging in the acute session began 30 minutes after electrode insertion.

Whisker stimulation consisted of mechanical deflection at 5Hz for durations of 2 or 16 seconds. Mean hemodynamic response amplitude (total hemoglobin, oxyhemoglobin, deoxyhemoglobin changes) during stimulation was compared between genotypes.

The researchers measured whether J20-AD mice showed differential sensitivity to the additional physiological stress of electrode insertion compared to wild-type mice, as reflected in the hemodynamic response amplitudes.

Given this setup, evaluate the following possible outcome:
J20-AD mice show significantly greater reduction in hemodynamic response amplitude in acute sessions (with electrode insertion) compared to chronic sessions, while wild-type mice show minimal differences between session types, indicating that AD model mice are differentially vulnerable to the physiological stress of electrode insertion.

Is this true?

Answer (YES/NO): NO